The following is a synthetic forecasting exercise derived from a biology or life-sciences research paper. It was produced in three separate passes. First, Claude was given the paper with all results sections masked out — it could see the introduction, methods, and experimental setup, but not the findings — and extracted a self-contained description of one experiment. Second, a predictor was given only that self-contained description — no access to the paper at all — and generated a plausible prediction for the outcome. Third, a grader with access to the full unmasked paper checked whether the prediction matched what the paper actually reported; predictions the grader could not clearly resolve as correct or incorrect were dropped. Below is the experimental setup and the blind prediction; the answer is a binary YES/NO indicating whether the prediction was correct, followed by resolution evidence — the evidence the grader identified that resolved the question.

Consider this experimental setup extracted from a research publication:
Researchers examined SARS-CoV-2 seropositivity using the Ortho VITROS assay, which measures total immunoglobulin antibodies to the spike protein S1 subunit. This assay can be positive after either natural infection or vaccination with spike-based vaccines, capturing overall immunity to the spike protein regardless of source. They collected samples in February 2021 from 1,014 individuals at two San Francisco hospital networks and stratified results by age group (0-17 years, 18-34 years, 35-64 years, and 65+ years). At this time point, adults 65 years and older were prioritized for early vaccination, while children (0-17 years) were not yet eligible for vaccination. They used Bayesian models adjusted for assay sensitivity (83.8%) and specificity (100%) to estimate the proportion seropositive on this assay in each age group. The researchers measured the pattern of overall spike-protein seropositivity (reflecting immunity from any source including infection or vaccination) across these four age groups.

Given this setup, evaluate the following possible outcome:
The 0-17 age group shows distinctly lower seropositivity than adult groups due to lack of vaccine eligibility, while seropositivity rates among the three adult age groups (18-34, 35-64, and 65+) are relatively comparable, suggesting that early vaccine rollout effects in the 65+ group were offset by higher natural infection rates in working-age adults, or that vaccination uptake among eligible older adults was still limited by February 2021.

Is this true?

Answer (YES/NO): NO